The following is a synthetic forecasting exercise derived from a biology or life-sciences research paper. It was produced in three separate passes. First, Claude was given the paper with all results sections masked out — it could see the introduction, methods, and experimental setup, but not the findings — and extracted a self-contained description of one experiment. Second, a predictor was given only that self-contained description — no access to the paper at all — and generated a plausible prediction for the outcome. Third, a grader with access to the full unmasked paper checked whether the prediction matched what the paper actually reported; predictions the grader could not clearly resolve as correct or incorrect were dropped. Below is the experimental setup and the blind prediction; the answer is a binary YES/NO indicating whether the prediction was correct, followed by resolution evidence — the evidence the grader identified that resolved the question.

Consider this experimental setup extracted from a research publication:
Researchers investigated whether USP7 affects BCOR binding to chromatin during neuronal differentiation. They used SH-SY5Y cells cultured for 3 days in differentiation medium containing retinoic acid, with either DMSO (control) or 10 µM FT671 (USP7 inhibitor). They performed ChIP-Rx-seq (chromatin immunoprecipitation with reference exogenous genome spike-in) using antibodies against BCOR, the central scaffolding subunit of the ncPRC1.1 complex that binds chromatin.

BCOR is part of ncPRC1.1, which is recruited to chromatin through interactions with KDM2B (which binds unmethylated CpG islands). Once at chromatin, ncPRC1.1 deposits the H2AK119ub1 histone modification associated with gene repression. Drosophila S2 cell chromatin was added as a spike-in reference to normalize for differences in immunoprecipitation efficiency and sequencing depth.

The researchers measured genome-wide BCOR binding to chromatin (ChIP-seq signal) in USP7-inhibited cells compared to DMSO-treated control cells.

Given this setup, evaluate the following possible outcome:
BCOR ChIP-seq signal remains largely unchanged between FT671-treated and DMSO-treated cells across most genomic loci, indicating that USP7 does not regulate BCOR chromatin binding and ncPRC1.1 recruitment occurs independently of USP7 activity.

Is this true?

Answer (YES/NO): NO